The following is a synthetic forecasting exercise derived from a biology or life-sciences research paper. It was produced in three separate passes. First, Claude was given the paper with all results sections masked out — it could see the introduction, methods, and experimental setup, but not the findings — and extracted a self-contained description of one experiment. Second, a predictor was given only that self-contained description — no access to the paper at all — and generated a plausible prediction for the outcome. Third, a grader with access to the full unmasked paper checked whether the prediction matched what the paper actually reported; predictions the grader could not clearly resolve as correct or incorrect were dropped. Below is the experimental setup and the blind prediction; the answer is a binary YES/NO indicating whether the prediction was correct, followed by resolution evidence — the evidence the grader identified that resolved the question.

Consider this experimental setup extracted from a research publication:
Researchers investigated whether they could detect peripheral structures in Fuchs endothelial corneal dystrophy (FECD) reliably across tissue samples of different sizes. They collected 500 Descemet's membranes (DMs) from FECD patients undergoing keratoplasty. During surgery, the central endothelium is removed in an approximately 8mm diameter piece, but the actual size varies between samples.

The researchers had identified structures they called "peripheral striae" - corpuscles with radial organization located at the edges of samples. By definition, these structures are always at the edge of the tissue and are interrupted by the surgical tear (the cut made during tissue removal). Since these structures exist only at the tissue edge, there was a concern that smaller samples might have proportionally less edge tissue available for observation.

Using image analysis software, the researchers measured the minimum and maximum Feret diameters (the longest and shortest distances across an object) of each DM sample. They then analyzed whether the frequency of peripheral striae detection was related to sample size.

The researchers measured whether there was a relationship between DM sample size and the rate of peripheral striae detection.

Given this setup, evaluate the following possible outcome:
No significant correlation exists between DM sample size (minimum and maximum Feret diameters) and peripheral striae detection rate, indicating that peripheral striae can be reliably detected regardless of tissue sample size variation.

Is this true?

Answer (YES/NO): NO